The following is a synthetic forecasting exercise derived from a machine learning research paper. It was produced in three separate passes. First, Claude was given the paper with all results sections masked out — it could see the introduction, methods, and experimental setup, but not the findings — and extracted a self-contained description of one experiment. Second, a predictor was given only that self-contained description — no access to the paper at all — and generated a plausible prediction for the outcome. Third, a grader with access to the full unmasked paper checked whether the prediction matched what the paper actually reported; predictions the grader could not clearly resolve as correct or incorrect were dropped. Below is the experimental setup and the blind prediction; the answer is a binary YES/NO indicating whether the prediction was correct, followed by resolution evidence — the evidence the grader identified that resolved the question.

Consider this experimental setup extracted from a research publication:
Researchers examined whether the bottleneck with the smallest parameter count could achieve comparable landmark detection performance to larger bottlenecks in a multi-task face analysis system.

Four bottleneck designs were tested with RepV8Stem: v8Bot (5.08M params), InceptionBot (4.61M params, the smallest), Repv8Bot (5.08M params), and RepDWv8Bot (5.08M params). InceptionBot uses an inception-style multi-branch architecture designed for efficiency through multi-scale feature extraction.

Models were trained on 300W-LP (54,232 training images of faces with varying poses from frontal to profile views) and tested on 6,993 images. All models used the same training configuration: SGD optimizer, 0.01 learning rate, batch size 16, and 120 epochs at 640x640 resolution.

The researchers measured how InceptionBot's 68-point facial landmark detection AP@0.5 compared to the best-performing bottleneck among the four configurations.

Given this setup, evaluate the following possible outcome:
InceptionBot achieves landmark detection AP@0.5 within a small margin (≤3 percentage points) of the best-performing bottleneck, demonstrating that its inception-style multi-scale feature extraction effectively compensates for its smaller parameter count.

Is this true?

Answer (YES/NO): NO